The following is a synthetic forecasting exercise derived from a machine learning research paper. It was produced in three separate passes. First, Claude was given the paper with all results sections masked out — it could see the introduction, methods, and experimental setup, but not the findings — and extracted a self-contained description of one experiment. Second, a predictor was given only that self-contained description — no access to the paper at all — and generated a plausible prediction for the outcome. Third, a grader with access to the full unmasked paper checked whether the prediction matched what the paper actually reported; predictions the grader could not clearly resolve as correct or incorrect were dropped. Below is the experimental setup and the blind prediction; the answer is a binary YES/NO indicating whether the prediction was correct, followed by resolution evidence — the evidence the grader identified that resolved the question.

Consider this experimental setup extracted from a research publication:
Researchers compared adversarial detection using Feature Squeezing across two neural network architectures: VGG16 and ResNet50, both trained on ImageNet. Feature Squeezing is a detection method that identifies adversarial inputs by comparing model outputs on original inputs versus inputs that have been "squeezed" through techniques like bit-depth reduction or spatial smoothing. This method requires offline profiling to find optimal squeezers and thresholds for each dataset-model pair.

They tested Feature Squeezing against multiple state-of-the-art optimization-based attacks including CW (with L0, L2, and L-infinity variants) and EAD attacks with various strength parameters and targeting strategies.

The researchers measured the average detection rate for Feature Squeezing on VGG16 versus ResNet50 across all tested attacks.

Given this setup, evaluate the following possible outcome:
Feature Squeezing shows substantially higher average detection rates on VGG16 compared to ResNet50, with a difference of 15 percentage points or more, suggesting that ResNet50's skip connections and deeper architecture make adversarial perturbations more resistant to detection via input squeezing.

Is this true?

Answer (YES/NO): NO